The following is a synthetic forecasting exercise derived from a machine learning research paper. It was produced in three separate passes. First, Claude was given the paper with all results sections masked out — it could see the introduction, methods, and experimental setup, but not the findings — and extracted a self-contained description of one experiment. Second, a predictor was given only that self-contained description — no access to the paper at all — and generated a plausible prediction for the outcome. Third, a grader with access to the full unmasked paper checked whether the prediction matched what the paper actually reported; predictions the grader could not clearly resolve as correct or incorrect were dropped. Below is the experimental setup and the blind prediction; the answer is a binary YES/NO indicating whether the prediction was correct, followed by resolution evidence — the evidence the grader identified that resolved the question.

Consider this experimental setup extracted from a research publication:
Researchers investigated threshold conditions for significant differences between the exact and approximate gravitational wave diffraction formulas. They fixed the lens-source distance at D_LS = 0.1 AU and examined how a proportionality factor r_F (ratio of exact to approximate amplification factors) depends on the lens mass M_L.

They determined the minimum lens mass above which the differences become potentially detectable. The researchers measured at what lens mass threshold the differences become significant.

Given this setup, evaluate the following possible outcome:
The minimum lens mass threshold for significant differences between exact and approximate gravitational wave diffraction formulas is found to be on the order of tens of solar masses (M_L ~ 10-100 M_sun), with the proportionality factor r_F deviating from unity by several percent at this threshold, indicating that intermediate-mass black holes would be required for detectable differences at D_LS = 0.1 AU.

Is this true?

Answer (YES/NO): NO